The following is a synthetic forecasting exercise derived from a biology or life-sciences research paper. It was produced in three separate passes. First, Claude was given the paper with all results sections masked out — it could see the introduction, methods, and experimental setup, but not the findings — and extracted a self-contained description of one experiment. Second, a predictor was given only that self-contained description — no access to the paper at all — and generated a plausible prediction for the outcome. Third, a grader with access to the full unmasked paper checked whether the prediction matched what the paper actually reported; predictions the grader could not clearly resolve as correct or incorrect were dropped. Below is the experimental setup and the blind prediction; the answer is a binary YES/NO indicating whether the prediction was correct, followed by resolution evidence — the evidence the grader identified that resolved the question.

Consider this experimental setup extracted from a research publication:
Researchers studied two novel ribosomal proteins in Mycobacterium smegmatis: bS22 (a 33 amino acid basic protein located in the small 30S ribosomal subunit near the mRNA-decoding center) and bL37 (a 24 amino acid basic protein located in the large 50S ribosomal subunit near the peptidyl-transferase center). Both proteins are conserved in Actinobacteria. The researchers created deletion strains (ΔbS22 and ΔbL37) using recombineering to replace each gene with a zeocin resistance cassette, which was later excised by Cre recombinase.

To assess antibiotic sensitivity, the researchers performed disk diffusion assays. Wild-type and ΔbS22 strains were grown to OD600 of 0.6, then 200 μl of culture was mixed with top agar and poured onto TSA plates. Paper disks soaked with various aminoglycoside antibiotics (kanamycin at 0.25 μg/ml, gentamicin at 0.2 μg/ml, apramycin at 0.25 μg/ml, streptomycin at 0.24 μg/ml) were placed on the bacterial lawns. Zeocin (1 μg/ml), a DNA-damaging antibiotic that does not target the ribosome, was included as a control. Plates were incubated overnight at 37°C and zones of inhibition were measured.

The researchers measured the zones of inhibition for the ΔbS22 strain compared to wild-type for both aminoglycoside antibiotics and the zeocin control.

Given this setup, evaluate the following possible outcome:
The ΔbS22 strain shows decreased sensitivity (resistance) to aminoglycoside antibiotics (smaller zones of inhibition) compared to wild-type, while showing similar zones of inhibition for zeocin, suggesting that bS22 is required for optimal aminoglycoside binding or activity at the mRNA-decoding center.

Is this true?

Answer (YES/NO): NO